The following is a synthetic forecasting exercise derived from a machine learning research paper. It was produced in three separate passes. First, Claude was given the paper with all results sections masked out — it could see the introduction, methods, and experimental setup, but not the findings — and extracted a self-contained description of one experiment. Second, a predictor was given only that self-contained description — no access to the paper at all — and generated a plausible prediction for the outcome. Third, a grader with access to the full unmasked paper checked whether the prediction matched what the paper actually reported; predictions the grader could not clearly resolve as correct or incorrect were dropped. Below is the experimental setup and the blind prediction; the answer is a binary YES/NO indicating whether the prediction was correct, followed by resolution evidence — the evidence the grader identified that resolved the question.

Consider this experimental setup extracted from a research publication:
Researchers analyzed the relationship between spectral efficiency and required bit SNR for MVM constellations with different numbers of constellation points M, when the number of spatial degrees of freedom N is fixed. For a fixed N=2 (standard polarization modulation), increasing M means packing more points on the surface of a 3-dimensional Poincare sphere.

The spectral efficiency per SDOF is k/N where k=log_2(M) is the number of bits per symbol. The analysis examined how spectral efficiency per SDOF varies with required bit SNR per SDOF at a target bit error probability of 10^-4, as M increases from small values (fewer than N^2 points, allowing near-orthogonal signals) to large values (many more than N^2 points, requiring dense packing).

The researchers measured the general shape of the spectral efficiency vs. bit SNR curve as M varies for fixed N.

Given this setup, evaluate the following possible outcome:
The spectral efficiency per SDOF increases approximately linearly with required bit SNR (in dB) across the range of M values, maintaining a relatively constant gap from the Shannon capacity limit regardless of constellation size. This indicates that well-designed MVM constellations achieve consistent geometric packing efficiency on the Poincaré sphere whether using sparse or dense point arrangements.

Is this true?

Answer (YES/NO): NO